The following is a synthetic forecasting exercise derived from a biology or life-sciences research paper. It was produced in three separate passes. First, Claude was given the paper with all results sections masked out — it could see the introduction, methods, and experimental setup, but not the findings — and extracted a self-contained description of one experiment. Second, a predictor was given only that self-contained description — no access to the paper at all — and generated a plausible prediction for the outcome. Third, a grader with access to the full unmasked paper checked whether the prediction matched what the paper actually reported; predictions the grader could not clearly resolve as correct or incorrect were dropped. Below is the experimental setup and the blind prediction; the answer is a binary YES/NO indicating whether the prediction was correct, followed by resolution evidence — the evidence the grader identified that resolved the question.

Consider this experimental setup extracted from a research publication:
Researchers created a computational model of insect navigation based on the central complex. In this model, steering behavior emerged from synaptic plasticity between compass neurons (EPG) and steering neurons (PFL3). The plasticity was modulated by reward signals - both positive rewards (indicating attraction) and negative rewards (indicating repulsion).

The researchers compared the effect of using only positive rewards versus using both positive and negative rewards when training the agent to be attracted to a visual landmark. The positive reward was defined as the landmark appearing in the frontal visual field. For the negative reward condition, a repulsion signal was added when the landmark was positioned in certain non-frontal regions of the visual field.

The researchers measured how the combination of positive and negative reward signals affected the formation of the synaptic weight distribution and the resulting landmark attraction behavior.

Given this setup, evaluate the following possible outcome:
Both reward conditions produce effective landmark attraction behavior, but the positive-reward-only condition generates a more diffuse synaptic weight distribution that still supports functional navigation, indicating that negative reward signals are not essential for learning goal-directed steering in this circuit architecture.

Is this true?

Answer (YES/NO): NO